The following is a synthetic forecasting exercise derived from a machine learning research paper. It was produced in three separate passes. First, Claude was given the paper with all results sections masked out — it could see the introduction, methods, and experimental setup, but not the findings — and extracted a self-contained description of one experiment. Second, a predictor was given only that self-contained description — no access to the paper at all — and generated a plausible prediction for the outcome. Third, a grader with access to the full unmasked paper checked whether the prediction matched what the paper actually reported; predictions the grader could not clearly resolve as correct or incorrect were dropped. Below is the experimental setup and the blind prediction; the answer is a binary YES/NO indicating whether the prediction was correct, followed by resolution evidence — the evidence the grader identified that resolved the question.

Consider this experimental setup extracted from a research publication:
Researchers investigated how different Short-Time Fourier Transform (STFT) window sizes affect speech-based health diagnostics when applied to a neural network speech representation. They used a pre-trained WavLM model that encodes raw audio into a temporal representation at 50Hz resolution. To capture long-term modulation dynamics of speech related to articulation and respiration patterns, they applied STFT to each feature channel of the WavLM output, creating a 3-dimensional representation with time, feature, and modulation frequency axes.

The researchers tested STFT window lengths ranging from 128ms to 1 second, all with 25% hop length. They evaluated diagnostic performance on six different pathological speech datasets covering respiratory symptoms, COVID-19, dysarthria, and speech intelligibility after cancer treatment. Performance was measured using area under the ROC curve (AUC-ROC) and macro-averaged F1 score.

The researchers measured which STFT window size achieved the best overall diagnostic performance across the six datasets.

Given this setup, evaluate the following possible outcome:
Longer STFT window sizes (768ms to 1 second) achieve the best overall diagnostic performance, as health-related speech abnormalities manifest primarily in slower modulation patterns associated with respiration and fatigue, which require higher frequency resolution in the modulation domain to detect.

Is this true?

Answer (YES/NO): NO